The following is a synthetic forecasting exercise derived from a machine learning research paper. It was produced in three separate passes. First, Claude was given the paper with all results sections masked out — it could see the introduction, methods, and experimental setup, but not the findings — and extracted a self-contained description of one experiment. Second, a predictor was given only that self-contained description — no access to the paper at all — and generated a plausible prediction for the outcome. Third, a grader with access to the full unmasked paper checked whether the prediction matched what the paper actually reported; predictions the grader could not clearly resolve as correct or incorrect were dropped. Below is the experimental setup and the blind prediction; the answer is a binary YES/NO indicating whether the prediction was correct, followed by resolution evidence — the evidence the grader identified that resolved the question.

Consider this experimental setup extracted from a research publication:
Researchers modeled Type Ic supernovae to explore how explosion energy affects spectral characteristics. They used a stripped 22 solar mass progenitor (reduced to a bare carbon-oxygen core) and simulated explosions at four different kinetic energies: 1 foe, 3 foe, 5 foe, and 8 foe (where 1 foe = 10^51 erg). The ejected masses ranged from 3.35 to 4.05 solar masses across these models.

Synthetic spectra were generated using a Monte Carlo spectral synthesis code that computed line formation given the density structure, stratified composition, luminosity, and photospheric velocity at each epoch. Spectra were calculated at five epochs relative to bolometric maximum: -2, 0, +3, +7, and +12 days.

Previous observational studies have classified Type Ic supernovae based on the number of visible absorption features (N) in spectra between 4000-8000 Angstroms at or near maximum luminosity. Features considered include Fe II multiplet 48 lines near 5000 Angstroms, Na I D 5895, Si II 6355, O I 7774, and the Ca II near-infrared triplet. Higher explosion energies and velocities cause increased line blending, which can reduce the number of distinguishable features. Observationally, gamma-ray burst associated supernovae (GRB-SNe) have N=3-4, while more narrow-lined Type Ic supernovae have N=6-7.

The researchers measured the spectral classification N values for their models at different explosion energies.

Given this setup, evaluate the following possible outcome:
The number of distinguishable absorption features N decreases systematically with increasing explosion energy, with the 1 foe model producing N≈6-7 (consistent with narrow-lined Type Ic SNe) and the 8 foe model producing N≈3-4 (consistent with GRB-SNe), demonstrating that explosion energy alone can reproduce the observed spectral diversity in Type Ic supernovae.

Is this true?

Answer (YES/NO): NO